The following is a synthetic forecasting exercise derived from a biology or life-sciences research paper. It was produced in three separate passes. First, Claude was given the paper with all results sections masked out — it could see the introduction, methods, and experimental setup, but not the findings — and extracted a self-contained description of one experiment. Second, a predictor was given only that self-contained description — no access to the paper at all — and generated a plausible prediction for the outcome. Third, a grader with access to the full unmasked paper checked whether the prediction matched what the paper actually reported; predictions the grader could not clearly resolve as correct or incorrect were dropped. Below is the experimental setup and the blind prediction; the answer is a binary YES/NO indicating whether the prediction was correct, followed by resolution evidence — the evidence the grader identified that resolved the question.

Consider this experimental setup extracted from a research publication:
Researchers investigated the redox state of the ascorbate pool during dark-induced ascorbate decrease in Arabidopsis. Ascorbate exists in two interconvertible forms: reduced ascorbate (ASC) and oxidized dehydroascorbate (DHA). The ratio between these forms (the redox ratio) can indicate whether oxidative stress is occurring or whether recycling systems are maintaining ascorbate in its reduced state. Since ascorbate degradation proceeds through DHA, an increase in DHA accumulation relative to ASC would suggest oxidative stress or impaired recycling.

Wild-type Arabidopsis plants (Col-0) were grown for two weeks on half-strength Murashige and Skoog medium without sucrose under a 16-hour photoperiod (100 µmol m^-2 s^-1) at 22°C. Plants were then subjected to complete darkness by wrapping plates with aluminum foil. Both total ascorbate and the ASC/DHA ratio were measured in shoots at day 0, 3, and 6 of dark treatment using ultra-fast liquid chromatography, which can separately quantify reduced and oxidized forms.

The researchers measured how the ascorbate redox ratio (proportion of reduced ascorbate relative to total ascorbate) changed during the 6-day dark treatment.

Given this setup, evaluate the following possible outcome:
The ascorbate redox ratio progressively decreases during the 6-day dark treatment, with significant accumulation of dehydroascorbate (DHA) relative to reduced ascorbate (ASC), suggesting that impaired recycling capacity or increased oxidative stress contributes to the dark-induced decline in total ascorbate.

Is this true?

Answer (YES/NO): NO